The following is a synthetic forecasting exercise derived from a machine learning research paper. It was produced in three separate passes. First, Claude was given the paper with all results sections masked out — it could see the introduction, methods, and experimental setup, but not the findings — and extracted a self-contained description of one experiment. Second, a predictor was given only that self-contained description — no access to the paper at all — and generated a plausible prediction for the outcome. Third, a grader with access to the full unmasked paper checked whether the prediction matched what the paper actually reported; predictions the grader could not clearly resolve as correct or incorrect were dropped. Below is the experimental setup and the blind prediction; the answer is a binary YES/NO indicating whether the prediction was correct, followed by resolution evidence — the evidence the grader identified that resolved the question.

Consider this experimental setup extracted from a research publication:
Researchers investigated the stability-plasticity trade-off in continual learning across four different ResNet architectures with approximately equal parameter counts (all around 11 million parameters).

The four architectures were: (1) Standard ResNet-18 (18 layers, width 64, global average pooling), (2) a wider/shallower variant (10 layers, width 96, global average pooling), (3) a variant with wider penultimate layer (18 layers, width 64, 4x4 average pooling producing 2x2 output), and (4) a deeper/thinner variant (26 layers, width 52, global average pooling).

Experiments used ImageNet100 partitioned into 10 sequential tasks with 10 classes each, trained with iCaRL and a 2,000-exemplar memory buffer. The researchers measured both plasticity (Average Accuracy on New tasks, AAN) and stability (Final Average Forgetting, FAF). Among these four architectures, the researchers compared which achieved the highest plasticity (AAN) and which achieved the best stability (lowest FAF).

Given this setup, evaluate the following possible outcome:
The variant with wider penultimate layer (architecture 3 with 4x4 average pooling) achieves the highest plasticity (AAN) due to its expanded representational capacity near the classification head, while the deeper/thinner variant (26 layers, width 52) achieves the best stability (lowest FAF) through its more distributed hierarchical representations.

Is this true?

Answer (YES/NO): NO